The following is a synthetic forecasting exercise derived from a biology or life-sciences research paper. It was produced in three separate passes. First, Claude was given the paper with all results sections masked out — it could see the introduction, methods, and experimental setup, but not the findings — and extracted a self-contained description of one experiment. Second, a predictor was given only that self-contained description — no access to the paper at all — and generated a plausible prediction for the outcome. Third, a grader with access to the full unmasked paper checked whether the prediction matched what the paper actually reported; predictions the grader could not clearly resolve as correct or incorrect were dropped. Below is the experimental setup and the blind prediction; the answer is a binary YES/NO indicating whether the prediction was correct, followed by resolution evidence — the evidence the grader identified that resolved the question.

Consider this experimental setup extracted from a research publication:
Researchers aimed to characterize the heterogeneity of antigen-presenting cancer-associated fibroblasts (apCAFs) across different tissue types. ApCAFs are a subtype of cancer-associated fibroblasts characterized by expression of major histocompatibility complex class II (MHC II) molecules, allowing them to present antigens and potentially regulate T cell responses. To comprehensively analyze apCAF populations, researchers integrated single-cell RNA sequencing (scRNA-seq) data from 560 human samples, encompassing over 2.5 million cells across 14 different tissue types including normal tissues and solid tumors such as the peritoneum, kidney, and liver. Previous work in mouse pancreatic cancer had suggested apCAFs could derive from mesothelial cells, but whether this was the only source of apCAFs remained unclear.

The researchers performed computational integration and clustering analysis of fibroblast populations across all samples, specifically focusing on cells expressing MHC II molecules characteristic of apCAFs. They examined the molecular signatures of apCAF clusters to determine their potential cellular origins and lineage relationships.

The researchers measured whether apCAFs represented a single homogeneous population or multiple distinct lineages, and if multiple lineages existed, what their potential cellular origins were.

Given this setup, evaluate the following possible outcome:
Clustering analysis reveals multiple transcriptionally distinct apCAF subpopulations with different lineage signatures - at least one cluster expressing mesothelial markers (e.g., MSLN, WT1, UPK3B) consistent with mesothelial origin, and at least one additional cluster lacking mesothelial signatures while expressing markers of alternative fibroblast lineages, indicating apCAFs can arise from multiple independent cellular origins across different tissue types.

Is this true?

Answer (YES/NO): YES